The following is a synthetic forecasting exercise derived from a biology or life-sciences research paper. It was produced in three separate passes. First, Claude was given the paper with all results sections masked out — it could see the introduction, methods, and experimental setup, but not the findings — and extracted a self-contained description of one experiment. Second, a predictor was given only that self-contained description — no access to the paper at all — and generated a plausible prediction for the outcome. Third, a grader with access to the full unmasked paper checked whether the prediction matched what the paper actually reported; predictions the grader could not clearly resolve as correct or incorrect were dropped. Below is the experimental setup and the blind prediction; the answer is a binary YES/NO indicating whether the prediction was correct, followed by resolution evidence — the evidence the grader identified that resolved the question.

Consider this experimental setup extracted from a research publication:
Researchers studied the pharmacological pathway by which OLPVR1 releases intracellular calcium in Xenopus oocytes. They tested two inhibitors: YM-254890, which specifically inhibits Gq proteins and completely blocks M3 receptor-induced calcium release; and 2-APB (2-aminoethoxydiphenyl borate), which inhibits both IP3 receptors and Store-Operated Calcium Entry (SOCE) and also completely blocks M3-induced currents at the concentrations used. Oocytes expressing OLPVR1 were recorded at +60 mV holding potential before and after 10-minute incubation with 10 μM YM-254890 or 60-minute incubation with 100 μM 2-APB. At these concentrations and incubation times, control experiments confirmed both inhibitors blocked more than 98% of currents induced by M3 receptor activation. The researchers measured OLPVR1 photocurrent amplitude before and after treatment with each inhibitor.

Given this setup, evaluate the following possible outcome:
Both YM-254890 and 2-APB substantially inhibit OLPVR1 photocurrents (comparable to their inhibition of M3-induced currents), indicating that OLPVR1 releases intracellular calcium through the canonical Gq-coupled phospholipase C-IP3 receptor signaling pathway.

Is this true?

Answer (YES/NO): NO